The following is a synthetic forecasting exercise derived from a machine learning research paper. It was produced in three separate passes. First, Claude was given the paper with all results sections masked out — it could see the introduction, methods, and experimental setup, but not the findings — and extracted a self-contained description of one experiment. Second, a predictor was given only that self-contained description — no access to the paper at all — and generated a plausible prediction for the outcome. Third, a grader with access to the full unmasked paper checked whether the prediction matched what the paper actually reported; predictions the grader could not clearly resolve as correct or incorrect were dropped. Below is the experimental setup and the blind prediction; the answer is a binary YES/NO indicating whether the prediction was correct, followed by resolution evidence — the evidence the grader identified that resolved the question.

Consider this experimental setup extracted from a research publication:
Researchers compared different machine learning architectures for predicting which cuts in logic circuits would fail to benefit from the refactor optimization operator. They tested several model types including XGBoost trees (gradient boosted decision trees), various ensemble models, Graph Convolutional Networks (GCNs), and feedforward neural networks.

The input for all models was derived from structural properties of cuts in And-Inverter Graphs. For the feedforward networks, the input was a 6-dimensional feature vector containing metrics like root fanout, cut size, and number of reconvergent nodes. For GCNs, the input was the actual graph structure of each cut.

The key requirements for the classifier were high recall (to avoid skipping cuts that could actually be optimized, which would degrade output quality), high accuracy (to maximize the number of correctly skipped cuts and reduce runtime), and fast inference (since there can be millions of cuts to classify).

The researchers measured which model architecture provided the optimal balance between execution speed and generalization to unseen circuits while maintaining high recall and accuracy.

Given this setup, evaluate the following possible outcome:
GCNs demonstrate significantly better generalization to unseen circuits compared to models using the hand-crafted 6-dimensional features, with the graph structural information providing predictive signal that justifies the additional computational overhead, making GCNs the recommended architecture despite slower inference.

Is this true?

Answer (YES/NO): NO